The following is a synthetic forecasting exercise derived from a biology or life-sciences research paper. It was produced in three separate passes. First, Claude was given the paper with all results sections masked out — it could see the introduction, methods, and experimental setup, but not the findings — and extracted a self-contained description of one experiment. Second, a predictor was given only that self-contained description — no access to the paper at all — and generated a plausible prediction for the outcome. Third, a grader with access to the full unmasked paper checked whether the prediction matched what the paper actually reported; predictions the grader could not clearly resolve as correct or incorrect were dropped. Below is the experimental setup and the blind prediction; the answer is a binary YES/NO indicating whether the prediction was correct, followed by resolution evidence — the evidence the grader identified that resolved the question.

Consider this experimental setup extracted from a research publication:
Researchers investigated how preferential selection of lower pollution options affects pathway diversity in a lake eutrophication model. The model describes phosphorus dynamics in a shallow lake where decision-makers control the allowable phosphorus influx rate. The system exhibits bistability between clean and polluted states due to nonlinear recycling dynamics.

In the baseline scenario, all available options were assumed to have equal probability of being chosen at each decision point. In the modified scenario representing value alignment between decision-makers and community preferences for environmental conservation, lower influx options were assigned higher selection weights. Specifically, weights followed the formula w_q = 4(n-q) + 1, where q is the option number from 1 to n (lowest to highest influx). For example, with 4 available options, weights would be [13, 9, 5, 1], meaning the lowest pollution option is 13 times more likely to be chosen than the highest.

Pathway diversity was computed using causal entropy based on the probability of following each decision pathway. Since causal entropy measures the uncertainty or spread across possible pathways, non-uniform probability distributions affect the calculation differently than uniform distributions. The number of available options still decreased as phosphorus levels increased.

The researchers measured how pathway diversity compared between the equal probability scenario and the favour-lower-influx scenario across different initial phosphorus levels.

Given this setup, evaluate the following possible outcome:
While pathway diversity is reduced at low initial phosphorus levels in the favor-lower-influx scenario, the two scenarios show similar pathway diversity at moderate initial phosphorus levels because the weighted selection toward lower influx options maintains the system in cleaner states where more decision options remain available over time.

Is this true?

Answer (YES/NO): NO